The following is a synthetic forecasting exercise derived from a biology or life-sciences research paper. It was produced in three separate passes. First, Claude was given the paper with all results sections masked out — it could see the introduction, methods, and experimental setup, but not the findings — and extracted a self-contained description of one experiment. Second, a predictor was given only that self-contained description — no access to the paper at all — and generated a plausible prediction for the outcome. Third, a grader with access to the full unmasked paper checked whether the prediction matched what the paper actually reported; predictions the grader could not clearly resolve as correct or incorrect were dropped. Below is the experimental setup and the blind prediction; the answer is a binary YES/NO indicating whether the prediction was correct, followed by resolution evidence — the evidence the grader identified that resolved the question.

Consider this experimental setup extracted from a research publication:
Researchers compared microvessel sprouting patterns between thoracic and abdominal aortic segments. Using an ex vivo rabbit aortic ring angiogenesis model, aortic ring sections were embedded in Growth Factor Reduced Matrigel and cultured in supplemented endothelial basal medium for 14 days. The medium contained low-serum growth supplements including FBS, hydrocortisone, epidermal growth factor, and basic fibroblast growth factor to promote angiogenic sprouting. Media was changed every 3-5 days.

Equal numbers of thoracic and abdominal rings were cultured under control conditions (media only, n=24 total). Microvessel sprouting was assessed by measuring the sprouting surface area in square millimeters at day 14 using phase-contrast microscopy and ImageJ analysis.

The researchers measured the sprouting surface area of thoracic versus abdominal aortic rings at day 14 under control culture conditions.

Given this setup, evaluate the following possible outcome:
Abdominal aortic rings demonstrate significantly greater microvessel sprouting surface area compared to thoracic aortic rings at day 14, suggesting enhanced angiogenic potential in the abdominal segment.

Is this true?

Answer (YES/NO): YES